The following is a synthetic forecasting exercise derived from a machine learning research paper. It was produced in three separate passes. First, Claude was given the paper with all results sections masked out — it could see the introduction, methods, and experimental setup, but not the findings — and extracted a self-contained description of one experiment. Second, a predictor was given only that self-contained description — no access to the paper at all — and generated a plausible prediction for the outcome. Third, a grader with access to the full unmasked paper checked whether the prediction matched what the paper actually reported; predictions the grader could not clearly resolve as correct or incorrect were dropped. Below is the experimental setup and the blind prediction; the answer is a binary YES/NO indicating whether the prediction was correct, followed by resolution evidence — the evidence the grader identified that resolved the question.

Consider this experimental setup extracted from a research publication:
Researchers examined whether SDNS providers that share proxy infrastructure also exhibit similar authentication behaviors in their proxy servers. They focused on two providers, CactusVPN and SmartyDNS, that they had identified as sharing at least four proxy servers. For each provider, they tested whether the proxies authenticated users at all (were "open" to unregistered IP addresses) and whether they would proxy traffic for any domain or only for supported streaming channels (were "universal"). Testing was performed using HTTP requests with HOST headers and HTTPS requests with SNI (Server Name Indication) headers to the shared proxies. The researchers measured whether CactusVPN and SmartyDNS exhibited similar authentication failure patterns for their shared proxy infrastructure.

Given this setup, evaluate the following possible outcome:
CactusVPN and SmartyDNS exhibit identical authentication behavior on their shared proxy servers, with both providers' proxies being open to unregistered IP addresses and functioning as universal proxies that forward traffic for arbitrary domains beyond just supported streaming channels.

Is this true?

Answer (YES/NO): YES